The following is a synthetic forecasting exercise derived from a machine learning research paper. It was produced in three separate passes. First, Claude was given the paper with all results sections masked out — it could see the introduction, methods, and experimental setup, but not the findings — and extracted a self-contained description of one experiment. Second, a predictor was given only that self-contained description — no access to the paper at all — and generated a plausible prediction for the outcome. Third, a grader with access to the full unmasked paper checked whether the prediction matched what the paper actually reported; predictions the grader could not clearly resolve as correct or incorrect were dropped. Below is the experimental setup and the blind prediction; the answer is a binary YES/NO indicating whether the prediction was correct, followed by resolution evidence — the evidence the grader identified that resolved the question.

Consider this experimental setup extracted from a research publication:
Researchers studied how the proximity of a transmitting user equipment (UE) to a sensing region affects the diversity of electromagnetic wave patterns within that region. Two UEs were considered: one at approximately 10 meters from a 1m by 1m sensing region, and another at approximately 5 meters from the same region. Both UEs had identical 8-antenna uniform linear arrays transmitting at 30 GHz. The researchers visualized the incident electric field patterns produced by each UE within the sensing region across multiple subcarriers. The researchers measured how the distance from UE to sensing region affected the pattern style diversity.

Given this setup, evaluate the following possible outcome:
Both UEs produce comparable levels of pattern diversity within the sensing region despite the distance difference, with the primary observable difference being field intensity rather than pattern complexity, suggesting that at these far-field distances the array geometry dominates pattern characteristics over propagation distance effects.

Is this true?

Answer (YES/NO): NO